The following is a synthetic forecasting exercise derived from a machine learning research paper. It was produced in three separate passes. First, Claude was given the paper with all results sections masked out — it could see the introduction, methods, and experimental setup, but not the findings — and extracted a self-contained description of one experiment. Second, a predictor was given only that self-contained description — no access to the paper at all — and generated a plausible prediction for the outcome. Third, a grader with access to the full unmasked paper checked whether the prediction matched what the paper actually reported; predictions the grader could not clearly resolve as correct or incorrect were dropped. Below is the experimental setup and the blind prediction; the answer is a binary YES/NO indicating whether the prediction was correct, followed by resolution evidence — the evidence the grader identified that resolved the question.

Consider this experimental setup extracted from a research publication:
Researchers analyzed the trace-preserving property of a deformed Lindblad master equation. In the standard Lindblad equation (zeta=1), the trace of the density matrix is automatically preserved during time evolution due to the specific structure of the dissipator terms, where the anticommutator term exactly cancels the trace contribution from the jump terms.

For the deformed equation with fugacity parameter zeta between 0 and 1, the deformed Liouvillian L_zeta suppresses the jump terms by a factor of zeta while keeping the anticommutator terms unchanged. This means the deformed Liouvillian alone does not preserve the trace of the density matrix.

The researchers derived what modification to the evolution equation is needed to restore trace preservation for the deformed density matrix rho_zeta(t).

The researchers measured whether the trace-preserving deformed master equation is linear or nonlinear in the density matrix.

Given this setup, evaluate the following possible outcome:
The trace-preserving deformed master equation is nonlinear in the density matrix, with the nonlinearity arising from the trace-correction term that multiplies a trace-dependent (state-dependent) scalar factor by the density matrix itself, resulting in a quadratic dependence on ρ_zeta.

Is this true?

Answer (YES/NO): YES